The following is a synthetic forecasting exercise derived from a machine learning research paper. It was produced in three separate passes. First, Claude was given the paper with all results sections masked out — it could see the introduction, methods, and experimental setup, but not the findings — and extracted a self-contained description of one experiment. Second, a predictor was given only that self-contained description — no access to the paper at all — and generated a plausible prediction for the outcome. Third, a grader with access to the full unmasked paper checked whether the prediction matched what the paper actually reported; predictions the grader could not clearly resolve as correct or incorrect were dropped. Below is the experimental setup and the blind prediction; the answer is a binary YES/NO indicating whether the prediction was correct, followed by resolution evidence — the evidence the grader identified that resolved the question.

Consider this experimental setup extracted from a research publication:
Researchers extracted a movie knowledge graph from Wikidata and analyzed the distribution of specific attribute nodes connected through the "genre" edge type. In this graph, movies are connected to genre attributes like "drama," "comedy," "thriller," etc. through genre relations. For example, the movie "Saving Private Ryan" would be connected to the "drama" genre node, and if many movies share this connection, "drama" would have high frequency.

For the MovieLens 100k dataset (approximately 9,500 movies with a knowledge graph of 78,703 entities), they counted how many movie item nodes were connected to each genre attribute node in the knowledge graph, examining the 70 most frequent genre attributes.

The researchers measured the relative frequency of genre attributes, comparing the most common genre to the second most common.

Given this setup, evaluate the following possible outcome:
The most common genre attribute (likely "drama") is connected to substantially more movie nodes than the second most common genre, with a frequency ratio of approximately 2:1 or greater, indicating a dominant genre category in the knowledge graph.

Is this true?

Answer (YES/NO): YES